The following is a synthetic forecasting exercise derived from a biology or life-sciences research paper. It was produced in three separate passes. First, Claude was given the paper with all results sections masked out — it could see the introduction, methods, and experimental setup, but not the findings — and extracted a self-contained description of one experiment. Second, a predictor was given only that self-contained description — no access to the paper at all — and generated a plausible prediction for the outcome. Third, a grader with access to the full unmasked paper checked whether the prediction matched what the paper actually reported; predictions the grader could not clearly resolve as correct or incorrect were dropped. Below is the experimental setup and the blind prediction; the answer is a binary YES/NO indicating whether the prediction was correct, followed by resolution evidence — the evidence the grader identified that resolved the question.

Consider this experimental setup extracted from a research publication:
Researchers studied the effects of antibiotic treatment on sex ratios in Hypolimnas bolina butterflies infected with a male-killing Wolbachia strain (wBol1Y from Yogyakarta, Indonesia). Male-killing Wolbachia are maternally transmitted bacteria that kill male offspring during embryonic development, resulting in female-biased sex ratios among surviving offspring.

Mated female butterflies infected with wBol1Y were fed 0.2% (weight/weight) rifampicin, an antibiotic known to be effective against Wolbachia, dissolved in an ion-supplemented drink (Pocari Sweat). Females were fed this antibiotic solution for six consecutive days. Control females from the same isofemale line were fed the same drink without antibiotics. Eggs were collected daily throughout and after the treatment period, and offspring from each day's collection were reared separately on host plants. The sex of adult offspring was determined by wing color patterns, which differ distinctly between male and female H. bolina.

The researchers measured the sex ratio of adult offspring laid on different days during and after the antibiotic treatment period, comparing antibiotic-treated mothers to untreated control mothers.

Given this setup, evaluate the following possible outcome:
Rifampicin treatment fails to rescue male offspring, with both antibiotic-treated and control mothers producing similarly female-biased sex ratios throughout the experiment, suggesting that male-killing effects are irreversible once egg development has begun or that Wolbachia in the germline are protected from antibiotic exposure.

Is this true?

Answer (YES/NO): NO